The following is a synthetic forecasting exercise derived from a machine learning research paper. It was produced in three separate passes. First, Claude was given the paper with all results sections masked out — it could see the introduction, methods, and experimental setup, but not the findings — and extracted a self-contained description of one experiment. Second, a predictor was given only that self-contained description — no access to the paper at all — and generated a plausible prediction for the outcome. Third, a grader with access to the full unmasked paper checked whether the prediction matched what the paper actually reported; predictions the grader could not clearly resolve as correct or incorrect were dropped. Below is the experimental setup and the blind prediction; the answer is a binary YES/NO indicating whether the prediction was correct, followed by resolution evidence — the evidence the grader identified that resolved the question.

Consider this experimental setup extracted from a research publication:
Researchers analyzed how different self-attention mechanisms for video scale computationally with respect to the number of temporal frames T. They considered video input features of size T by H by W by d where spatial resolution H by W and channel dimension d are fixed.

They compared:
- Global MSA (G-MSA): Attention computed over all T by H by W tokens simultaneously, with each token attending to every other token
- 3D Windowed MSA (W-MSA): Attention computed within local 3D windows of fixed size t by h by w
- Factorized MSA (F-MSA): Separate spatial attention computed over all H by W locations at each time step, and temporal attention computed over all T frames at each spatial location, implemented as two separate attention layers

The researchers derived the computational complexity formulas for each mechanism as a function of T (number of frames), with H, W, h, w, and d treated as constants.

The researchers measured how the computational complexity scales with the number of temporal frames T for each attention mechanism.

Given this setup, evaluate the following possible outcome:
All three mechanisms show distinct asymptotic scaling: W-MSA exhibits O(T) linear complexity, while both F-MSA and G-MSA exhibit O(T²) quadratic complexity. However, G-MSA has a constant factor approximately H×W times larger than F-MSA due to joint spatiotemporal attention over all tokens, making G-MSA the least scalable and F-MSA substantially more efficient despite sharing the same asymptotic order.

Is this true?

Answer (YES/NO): YES